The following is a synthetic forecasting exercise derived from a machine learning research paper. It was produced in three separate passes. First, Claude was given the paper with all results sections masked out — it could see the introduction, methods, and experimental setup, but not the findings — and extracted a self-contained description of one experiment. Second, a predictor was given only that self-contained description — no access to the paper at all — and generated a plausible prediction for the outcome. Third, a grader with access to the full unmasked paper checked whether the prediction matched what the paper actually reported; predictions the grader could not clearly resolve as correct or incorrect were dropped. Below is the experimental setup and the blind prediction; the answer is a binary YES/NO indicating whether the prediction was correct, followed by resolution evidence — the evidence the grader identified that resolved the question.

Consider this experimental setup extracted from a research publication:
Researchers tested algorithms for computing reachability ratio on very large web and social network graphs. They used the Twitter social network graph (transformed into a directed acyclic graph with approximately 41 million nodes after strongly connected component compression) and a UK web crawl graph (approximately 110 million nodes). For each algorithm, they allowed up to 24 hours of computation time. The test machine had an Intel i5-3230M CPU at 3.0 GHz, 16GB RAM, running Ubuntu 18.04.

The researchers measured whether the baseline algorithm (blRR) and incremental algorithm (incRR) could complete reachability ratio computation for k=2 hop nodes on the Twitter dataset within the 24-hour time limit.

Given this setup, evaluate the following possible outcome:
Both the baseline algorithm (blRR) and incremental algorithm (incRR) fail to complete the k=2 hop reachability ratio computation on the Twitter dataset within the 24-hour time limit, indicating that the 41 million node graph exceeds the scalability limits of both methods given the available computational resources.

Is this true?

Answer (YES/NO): YES